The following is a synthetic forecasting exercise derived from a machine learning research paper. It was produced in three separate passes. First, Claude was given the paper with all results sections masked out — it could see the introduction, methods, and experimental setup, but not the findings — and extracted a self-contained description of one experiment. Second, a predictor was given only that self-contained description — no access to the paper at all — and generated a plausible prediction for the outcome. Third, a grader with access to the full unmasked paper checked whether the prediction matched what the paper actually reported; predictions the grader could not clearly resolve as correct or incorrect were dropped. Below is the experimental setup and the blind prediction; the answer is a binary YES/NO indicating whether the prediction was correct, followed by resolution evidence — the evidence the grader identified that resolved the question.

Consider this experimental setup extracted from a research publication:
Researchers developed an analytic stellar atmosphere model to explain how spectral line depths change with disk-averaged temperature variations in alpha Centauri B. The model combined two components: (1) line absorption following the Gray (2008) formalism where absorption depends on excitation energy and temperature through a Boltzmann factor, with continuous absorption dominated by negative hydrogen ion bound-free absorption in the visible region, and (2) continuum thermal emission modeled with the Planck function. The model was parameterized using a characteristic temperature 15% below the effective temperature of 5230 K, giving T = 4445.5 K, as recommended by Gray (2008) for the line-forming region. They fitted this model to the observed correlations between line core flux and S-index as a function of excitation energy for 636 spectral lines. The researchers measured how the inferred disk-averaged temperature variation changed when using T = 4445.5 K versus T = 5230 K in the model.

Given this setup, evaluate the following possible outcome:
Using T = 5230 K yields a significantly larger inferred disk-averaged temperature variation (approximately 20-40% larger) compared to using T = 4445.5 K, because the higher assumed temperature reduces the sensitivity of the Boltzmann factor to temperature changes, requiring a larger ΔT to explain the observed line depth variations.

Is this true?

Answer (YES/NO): NO